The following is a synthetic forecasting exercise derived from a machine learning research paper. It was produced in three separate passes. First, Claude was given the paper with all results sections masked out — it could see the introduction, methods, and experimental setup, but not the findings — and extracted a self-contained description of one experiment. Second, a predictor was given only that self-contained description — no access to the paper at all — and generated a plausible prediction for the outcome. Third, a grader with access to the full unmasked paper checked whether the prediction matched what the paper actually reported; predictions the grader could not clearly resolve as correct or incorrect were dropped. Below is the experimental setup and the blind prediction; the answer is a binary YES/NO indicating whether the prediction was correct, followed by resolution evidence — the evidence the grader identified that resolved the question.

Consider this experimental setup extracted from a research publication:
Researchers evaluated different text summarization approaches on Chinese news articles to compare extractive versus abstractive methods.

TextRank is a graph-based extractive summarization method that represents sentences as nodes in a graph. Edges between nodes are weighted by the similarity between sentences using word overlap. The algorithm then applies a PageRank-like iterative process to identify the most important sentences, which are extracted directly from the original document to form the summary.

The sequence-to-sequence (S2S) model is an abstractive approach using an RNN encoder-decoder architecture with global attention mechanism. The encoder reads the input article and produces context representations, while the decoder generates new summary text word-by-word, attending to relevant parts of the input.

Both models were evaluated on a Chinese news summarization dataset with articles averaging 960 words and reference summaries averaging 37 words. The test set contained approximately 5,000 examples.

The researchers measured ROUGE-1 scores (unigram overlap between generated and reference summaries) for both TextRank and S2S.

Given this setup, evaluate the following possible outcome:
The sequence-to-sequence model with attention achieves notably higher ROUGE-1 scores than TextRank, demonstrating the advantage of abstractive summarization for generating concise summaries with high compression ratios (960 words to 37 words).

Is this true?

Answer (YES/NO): YES